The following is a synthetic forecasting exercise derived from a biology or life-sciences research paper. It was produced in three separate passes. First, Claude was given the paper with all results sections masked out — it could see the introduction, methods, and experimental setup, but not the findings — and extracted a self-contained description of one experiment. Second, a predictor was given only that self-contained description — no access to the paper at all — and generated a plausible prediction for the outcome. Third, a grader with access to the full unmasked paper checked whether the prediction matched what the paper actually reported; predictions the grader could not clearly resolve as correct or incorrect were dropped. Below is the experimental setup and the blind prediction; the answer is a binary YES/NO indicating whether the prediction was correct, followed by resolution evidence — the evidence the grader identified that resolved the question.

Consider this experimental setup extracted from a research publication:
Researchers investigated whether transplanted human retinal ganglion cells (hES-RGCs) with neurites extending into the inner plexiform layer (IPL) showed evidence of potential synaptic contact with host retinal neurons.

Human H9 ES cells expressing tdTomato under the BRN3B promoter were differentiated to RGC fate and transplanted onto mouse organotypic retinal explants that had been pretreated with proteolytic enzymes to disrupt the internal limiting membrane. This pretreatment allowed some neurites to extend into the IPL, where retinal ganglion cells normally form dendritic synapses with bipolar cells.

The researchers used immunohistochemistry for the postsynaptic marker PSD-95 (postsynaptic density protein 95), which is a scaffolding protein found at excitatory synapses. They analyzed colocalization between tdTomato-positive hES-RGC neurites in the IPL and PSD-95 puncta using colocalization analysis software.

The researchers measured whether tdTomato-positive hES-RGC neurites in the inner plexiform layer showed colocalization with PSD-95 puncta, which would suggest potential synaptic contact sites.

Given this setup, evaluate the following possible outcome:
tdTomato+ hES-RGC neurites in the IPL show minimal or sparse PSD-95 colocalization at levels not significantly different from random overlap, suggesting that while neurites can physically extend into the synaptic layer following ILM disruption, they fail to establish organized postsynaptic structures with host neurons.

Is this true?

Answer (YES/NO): NO